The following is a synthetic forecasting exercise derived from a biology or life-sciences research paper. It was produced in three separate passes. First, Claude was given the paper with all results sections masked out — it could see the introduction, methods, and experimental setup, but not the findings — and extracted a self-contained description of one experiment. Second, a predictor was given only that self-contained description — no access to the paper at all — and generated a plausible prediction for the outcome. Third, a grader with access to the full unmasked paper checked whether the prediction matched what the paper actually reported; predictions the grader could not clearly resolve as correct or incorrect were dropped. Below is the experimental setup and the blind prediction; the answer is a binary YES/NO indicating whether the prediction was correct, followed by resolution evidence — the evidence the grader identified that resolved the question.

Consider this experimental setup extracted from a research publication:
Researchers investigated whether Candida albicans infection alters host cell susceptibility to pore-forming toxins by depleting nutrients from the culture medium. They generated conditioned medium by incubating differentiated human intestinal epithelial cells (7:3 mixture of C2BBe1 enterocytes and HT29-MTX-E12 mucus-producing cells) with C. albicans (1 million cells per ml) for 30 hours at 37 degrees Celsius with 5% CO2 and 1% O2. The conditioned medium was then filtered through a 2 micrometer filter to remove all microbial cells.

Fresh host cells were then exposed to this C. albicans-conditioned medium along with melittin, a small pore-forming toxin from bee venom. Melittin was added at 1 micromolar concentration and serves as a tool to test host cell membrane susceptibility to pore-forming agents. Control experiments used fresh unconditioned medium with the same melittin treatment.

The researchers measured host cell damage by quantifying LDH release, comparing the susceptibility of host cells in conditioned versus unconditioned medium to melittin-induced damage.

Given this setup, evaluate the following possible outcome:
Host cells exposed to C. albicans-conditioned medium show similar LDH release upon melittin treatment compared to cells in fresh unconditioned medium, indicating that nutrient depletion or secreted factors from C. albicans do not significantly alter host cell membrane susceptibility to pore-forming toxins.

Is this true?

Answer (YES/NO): NO